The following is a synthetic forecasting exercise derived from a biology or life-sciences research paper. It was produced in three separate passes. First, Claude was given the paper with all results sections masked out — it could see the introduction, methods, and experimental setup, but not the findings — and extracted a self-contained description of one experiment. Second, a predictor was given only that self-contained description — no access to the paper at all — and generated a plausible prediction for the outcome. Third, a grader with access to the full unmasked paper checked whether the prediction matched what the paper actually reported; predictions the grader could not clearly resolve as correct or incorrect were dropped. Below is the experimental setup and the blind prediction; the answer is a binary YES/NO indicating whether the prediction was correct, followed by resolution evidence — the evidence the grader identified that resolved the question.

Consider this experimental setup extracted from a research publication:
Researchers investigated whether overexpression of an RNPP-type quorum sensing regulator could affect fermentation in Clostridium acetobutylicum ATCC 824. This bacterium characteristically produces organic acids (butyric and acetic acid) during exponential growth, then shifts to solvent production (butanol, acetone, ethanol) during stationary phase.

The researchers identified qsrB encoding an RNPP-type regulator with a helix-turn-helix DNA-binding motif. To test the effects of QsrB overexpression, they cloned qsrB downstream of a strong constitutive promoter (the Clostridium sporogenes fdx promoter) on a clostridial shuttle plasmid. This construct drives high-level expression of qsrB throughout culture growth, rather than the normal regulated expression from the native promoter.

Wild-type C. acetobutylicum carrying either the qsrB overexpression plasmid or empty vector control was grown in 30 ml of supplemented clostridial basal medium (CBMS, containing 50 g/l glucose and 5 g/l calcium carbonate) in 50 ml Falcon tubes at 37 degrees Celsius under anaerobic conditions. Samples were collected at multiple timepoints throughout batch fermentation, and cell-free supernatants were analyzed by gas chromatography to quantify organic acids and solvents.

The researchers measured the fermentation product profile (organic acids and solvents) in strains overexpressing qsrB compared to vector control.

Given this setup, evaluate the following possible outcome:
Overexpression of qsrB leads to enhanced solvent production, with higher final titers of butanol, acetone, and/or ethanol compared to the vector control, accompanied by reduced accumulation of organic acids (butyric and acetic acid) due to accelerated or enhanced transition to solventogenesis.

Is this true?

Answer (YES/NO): NO